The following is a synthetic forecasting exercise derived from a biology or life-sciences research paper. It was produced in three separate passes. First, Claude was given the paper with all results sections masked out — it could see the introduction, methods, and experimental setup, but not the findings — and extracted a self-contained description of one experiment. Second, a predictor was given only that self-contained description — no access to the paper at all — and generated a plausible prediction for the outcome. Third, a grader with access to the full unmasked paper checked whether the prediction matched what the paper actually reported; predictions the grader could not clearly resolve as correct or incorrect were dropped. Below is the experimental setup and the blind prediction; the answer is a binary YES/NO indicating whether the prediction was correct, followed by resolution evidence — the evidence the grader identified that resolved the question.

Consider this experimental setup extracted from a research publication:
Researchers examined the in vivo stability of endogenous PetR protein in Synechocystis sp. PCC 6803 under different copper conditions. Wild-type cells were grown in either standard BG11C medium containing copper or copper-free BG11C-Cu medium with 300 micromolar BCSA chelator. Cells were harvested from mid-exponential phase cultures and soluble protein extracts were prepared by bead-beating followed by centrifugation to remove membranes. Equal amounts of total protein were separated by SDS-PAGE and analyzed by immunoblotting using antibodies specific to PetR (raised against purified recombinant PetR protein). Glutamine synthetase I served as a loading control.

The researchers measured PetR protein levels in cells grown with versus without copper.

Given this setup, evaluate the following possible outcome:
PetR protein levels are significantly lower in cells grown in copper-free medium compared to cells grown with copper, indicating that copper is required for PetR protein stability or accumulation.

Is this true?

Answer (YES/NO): NO